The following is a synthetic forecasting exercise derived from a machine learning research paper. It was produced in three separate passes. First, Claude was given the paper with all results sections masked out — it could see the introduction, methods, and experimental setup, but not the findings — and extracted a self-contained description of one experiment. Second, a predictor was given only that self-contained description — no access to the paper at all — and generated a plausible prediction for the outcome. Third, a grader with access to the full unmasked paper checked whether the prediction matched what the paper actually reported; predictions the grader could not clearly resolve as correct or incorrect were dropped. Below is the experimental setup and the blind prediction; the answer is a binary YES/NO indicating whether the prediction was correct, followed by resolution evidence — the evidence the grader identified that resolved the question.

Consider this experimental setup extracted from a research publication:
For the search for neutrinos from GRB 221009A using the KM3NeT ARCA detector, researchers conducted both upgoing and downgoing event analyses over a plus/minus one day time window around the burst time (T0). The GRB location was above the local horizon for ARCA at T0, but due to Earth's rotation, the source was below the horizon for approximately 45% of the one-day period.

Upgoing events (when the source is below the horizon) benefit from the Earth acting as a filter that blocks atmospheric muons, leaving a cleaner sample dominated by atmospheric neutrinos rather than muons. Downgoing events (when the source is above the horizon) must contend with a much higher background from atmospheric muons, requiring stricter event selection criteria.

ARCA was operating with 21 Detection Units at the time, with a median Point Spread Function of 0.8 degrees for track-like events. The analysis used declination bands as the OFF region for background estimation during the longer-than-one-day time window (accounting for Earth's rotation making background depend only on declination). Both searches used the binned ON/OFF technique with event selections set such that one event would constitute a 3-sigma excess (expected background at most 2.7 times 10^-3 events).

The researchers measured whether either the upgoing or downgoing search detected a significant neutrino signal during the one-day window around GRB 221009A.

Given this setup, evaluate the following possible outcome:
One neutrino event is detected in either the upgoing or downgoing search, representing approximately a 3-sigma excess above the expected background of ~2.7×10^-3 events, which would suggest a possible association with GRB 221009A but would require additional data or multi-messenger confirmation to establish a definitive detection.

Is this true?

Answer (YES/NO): NO